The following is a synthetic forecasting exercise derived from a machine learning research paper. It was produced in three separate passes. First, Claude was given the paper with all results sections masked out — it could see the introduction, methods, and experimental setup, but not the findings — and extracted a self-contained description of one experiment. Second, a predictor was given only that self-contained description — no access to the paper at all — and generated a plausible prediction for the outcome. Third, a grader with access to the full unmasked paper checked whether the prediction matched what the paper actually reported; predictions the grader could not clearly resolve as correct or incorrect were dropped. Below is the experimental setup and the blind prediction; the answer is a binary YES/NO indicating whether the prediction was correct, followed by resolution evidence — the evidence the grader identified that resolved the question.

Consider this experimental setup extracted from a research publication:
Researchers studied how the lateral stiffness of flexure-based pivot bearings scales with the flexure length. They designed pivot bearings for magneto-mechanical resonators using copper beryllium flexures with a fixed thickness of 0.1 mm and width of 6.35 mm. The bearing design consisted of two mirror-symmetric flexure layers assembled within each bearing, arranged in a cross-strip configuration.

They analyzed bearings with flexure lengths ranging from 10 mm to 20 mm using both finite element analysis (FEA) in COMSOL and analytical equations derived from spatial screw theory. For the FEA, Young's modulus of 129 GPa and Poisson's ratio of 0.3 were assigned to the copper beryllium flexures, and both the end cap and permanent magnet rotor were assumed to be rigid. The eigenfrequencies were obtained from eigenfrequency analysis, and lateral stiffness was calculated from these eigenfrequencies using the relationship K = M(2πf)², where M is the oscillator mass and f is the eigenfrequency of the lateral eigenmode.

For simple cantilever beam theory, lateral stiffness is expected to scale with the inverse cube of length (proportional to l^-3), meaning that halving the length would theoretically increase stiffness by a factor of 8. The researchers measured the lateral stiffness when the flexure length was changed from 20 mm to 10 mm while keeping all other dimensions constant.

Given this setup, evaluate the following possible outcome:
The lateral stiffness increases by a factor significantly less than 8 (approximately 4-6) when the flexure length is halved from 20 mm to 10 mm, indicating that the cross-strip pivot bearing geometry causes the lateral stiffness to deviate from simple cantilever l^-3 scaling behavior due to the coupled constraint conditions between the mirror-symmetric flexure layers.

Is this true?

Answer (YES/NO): NO